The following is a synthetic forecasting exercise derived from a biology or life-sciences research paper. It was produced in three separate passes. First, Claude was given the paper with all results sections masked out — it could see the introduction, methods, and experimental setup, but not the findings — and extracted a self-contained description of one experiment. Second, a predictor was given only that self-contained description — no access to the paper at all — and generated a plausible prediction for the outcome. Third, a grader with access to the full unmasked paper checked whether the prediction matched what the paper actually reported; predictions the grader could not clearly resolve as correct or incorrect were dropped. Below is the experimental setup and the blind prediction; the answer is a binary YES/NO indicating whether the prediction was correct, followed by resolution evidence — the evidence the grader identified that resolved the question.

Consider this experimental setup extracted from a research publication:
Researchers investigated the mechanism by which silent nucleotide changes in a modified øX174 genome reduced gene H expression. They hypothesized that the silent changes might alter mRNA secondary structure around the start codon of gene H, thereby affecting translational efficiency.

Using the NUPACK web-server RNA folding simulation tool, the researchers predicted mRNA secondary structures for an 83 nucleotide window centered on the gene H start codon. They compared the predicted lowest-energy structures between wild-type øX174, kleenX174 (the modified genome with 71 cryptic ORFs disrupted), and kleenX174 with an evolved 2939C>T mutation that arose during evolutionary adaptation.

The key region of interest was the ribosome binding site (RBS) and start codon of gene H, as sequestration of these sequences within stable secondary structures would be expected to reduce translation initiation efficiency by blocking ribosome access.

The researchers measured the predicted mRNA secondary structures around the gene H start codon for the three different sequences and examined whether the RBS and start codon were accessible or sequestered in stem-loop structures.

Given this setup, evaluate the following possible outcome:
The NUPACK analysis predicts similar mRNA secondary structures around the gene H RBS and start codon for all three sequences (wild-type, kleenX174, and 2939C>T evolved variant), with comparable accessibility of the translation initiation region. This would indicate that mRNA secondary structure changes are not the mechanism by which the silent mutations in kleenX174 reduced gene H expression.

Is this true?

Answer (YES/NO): NO